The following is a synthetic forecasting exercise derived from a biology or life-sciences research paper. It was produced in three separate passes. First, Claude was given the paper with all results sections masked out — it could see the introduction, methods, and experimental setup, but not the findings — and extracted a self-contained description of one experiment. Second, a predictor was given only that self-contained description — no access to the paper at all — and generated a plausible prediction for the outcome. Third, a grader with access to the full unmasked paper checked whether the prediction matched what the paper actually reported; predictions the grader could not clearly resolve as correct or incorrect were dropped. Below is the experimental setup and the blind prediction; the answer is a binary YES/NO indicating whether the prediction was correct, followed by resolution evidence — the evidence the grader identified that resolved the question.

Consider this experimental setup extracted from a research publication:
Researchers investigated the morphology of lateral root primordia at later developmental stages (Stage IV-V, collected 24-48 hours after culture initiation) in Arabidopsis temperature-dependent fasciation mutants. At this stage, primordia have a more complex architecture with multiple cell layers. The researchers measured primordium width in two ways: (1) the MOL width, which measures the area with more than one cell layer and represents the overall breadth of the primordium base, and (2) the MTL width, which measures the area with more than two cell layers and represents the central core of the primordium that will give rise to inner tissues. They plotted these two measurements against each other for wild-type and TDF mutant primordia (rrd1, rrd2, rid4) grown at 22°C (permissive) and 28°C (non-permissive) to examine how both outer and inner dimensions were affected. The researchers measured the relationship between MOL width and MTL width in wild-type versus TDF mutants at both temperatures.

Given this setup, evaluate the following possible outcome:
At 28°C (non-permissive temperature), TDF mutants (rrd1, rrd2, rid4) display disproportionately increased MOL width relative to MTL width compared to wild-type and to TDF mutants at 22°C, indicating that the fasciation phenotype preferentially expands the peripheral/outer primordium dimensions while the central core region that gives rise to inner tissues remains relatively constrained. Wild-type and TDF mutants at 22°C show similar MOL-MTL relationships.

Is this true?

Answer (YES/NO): NO